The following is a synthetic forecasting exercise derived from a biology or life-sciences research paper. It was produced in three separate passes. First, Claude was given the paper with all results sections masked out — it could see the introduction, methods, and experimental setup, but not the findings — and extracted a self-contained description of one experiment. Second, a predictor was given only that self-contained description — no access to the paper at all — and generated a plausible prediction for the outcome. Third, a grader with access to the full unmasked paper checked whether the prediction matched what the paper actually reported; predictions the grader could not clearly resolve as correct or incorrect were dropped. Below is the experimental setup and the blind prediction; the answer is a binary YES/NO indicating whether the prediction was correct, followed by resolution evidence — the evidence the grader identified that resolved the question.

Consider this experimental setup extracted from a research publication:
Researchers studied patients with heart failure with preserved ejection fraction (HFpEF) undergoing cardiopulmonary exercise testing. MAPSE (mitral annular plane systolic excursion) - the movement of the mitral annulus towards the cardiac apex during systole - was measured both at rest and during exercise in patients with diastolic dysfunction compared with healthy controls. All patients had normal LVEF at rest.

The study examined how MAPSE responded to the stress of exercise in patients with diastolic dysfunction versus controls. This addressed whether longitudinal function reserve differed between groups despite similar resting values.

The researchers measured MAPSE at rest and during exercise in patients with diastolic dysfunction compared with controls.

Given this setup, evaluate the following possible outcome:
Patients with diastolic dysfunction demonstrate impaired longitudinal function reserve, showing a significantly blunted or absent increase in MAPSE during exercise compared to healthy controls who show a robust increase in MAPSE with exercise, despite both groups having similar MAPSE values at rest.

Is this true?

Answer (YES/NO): NO